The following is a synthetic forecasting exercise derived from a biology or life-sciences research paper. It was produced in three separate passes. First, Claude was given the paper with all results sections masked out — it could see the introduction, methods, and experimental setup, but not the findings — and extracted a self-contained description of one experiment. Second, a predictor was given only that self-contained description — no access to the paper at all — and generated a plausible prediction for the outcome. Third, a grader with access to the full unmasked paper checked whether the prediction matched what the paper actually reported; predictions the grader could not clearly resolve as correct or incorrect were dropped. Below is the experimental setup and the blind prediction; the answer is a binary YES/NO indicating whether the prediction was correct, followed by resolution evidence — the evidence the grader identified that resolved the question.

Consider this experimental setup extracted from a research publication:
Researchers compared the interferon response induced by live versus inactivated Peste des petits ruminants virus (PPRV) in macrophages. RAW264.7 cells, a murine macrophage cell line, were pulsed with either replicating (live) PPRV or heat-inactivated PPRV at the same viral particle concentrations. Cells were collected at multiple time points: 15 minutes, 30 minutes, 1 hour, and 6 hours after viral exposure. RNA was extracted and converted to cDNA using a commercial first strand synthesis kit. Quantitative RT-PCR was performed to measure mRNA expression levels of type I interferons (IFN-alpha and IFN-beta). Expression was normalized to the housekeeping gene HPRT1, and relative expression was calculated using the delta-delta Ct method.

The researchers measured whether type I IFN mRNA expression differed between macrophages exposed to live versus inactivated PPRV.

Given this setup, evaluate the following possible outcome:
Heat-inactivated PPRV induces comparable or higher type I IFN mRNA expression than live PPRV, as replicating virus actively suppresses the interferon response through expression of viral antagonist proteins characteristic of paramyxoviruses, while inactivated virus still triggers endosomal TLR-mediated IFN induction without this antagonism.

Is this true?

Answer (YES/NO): NO